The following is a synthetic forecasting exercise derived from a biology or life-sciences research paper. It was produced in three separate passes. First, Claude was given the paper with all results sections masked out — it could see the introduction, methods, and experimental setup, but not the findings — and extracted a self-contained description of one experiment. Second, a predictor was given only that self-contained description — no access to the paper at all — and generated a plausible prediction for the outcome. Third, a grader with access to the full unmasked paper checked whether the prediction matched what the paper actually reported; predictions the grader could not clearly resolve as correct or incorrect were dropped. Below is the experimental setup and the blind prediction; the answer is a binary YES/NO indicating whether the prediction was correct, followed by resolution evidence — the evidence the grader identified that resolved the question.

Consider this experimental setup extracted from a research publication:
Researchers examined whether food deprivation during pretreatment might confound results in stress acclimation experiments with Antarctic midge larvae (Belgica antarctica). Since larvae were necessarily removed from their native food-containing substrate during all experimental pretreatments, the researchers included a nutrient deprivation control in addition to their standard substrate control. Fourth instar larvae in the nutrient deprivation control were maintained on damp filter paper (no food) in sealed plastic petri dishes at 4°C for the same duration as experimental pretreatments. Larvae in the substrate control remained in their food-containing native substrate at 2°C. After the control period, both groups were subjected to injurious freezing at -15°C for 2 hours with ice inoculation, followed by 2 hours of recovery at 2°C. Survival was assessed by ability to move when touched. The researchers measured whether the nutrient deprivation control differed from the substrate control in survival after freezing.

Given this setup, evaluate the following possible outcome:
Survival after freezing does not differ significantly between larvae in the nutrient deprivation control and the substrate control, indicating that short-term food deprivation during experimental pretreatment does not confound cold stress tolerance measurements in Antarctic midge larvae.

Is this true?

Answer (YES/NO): YES